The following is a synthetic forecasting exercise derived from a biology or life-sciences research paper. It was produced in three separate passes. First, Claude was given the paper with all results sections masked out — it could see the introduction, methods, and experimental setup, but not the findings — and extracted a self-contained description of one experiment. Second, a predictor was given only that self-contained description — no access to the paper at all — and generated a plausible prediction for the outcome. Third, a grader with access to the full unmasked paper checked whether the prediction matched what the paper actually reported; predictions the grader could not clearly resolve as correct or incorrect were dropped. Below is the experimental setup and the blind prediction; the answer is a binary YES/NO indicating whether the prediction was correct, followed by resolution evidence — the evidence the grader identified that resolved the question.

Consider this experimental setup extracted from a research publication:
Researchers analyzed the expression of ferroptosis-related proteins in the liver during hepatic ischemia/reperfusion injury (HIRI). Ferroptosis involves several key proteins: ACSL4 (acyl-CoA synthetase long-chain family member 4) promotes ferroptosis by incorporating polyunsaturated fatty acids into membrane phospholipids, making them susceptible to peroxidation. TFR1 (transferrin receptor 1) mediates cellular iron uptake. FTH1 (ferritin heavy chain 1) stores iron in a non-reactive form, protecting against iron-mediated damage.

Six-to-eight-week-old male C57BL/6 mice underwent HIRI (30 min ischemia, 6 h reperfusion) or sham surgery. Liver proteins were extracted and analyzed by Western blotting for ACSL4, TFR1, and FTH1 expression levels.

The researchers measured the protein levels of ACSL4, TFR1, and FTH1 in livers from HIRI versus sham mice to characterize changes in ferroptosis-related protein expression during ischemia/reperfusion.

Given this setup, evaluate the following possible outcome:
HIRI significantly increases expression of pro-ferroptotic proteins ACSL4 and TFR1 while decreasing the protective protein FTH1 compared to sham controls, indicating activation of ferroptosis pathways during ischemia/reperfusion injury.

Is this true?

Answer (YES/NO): YES